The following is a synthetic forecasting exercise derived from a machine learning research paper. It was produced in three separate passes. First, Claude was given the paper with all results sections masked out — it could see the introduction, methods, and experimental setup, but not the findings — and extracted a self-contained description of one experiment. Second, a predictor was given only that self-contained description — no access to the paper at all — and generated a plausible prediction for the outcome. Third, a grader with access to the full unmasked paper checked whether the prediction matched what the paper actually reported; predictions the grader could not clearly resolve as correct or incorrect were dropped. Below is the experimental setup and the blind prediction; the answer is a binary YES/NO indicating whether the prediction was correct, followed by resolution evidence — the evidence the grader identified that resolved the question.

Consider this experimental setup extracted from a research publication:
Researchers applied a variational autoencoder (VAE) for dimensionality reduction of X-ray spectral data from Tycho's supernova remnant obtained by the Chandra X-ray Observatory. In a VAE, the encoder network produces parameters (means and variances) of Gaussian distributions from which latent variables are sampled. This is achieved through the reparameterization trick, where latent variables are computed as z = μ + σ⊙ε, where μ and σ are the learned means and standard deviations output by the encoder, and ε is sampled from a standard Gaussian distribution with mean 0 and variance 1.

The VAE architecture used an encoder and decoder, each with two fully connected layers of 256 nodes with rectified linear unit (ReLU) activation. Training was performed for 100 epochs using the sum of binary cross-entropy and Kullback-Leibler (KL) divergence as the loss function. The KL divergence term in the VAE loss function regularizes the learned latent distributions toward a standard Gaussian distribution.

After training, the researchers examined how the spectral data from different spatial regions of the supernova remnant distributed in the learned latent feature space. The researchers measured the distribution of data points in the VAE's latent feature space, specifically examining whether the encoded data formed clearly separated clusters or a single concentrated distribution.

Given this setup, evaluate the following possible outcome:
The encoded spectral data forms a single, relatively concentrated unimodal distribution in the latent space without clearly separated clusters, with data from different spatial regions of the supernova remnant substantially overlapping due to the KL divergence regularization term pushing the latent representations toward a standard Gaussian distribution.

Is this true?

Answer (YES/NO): NO